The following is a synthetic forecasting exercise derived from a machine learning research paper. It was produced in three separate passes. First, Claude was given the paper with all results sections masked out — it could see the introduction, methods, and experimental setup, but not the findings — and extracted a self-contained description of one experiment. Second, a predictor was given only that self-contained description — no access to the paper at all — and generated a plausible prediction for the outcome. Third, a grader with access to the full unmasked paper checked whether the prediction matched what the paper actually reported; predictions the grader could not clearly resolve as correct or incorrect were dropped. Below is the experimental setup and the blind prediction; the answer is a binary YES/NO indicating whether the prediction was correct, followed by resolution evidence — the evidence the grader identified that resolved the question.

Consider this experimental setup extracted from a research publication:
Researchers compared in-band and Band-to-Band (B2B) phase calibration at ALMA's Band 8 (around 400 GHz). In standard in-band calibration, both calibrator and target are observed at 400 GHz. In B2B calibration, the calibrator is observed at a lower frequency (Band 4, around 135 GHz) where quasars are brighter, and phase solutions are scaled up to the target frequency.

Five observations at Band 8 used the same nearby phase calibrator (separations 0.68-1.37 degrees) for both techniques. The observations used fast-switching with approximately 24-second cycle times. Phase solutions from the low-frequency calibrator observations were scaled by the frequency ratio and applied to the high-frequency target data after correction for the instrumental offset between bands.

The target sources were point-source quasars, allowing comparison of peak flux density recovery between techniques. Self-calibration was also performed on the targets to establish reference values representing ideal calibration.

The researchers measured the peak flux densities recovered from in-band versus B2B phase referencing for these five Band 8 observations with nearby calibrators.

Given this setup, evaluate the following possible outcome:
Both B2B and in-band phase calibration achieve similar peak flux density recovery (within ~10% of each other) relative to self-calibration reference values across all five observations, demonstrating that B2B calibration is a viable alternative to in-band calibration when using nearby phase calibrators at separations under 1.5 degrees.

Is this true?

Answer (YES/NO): YES